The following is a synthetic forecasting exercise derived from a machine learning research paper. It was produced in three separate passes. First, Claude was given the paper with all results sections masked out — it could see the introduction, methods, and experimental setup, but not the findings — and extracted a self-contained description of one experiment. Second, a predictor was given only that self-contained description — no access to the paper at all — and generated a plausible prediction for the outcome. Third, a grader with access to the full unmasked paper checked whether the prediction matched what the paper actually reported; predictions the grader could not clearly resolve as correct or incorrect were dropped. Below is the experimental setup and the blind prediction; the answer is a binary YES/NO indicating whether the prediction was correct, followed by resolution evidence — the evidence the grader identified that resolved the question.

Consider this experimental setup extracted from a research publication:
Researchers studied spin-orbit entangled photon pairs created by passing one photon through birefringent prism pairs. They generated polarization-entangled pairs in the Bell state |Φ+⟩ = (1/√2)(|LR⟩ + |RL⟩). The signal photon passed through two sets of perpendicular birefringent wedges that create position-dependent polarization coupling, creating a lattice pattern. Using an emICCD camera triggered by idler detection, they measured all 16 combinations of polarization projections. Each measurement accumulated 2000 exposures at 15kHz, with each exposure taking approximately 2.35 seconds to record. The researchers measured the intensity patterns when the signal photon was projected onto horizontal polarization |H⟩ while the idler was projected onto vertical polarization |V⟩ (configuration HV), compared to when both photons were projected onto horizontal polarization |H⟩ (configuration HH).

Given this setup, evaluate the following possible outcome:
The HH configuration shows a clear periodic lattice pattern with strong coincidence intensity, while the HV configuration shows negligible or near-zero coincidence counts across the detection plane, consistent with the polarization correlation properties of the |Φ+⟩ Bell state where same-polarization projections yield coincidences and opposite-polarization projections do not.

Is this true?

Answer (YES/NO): NO